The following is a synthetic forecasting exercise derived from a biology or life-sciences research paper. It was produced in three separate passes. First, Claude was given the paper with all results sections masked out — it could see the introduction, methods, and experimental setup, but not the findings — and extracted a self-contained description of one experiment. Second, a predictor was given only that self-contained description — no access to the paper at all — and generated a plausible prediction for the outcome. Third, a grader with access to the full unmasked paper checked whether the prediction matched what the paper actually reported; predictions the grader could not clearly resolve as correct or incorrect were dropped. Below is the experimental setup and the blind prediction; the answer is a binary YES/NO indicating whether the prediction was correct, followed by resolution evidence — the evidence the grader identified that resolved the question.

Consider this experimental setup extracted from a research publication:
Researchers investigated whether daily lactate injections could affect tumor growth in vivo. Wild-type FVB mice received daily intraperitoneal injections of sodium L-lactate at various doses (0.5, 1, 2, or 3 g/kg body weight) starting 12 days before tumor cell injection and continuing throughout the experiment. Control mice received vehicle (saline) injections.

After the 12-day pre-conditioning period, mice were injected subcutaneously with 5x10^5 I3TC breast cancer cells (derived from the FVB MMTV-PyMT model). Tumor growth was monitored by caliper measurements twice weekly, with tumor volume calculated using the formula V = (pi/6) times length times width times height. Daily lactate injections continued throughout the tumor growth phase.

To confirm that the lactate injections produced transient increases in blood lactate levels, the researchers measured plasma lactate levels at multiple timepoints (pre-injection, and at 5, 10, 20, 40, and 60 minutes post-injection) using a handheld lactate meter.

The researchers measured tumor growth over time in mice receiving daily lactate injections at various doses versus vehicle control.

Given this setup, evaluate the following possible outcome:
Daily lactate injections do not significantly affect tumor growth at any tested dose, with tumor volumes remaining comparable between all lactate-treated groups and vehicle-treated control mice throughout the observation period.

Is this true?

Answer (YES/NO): NO